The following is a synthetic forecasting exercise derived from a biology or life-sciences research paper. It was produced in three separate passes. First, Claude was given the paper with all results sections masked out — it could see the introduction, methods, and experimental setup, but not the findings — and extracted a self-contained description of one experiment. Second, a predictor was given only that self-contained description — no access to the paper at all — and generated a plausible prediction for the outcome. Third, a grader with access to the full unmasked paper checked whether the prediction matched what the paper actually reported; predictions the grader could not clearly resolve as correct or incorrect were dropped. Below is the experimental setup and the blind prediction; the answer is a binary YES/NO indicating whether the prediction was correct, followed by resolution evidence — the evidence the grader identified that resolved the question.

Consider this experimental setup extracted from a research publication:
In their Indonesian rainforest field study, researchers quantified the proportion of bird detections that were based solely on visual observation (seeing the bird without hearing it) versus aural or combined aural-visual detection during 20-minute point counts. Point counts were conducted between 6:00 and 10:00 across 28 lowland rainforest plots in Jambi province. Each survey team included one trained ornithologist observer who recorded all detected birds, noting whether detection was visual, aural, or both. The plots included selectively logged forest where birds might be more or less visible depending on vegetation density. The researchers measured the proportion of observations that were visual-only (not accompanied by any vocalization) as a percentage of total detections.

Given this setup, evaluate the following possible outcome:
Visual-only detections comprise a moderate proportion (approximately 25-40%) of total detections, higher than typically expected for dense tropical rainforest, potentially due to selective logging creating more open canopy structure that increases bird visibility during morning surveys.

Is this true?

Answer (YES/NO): NO